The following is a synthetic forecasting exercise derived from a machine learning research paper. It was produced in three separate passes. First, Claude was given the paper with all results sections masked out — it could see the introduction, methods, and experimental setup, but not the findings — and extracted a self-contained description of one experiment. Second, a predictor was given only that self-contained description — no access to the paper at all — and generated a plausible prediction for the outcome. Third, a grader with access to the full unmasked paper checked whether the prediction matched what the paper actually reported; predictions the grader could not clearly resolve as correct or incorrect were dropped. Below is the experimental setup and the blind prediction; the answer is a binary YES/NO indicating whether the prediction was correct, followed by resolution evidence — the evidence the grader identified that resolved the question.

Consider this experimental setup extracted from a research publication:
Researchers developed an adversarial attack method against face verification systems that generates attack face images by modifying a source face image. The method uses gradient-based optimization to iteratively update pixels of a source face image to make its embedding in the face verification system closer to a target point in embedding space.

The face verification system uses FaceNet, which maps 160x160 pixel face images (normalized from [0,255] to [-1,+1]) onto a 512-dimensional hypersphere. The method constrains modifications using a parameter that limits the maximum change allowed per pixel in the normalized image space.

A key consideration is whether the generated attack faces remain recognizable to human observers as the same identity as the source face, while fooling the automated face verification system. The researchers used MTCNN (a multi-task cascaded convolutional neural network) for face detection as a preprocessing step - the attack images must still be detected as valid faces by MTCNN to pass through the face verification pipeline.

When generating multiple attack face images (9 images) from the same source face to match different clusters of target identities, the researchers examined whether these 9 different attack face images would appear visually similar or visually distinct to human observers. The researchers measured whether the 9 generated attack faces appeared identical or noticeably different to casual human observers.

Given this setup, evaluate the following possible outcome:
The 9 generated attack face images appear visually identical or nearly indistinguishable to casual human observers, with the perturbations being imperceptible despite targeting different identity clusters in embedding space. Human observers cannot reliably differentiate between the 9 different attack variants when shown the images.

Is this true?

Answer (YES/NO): YES